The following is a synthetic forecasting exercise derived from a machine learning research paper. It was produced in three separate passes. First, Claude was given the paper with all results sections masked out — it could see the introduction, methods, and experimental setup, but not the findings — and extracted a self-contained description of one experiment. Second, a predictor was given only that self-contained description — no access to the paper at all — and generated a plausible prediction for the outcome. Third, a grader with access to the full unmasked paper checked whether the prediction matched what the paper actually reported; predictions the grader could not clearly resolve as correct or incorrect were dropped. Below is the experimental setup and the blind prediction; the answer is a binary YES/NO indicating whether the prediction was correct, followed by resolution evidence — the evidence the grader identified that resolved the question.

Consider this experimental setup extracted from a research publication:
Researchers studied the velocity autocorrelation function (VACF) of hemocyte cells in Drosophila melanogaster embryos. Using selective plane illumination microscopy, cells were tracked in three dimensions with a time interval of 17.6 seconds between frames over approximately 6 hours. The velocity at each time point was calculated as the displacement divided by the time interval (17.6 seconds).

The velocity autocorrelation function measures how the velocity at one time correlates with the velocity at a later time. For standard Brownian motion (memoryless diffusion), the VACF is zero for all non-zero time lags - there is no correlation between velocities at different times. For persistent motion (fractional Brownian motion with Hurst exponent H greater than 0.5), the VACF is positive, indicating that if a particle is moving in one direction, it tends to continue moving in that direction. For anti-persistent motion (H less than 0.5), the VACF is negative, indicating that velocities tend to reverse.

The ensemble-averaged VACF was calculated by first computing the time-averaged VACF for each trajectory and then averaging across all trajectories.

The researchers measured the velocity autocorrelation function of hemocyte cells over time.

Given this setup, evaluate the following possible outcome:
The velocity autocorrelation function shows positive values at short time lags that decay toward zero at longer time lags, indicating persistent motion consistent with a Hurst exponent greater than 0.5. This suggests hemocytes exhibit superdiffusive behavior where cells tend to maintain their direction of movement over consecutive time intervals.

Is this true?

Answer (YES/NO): YES